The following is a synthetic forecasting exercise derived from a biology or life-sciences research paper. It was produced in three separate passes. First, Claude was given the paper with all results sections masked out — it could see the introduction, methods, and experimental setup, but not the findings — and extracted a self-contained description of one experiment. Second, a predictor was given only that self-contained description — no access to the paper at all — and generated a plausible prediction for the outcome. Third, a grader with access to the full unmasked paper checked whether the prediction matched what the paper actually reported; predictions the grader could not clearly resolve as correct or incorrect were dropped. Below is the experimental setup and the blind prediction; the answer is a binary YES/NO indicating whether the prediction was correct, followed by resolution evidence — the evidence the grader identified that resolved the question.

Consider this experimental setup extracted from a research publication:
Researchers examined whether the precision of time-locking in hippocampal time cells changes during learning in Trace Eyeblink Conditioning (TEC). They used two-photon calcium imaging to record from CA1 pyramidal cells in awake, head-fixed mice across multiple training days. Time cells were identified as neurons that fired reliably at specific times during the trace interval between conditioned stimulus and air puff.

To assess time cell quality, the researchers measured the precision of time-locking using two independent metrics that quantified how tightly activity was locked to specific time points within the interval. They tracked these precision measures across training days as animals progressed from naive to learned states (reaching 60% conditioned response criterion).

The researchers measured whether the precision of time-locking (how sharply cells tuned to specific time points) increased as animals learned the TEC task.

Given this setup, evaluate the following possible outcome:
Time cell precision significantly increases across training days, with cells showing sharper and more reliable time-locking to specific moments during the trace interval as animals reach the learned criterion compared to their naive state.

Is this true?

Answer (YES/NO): NO